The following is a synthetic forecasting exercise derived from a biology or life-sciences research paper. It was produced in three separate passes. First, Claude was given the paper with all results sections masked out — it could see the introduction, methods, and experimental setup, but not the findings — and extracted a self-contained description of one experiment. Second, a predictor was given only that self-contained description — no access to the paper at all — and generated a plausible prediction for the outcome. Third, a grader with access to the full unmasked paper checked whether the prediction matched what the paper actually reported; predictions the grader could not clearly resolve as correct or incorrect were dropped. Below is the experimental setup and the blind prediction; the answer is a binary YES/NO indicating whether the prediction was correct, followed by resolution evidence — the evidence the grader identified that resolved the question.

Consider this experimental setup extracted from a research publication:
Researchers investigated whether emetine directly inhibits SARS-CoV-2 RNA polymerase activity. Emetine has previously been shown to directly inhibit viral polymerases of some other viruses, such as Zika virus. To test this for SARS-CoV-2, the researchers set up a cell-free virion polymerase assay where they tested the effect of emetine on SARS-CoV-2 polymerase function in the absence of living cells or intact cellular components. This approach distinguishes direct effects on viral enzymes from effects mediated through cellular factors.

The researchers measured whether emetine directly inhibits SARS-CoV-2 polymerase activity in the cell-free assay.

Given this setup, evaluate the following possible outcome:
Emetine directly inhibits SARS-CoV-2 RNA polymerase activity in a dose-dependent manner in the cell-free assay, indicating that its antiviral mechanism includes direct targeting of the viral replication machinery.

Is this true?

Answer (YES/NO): NO